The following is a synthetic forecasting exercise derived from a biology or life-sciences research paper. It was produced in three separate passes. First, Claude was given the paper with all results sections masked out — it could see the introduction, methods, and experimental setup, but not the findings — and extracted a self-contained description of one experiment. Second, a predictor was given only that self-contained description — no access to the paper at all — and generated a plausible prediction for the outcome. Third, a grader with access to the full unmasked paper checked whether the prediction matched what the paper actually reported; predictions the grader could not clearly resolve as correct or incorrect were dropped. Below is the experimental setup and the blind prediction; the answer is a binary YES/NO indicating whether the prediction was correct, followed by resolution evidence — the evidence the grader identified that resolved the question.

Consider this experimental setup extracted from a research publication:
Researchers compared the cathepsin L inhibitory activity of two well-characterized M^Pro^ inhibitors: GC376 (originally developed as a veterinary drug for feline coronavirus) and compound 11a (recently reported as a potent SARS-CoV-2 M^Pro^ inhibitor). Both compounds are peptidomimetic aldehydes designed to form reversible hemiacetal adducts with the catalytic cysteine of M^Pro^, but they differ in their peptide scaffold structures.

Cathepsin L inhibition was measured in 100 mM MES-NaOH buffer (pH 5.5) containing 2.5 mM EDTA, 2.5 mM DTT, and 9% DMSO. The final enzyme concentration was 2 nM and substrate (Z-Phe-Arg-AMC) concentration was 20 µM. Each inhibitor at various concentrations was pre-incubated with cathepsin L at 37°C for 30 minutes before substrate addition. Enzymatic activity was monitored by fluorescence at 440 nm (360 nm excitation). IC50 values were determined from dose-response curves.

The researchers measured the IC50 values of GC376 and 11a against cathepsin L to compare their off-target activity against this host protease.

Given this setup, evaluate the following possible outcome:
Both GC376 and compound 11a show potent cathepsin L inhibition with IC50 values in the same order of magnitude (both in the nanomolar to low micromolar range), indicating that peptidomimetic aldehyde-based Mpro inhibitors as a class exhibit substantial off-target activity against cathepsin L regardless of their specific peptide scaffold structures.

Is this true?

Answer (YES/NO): YES